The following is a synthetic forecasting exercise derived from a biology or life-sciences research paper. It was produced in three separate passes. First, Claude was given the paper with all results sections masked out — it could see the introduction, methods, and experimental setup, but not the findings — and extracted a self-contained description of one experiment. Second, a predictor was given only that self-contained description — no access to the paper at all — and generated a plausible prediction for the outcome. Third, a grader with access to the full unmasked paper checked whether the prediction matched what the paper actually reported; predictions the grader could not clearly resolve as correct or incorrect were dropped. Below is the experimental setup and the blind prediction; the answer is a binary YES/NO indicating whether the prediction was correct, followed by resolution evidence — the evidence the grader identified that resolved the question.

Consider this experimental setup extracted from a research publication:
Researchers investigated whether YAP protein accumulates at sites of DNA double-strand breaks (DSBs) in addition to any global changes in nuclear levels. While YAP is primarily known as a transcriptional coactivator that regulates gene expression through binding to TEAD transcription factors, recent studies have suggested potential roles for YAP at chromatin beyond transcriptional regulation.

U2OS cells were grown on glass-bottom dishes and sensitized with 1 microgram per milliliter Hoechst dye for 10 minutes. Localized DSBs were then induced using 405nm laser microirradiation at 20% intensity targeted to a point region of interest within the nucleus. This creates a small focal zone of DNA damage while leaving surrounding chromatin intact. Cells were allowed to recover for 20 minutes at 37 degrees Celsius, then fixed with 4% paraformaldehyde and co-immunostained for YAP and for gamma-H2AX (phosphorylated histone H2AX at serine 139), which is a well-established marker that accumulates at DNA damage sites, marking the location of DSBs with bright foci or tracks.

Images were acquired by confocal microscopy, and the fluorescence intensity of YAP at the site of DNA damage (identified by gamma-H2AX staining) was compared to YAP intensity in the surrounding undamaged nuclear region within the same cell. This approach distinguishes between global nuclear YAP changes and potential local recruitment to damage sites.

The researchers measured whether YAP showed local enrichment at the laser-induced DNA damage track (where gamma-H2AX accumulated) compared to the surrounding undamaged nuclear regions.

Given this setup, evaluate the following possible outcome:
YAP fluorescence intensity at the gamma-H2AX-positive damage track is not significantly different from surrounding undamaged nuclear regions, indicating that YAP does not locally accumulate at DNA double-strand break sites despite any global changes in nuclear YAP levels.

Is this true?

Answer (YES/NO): NO